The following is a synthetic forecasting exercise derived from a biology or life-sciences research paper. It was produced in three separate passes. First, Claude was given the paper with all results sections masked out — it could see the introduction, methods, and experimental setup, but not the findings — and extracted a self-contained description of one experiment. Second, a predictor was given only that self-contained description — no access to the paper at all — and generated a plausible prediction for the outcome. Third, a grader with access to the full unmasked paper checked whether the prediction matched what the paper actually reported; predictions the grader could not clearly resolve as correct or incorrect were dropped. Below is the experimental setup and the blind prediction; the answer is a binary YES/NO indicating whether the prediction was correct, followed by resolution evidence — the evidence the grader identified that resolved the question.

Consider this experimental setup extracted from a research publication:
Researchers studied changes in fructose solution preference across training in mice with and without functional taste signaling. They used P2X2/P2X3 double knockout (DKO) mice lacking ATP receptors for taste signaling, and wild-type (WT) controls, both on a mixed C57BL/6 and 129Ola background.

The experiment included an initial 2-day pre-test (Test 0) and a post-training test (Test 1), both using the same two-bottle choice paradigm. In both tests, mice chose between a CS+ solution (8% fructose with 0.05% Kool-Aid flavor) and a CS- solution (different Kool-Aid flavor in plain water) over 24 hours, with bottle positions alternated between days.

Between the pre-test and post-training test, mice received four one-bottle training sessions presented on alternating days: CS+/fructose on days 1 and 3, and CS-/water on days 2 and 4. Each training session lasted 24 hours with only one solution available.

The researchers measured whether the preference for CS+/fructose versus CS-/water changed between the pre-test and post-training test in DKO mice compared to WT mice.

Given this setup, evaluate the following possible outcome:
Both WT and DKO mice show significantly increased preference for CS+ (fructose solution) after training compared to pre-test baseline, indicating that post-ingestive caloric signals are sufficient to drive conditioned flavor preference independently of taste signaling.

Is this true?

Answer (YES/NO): NO